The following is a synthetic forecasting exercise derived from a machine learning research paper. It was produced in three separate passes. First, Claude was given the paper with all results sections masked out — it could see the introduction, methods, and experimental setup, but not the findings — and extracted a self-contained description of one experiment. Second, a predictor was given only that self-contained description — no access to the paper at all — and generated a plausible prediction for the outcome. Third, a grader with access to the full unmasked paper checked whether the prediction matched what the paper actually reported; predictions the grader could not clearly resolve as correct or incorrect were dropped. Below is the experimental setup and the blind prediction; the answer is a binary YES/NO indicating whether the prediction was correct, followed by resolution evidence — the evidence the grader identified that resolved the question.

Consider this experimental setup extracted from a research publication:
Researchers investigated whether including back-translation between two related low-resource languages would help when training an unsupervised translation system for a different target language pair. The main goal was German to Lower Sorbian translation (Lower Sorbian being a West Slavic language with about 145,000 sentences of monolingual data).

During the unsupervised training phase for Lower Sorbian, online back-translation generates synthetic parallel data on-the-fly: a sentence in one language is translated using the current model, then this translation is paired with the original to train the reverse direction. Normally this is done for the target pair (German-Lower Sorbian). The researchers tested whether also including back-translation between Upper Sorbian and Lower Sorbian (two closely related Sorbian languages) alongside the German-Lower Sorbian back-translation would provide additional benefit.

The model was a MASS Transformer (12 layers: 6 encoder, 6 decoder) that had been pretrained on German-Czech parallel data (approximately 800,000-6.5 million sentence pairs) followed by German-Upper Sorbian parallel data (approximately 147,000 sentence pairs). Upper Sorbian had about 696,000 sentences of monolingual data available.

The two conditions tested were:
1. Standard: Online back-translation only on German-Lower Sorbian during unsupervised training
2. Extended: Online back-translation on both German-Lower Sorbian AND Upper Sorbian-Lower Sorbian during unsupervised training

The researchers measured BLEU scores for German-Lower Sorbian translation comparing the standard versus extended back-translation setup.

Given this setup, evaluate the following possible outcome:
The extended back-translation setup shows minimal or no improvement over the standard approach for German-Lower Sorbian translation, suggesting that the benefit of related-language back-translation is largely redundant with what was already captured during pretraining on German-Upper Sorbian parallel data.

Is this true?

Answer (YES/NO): YES